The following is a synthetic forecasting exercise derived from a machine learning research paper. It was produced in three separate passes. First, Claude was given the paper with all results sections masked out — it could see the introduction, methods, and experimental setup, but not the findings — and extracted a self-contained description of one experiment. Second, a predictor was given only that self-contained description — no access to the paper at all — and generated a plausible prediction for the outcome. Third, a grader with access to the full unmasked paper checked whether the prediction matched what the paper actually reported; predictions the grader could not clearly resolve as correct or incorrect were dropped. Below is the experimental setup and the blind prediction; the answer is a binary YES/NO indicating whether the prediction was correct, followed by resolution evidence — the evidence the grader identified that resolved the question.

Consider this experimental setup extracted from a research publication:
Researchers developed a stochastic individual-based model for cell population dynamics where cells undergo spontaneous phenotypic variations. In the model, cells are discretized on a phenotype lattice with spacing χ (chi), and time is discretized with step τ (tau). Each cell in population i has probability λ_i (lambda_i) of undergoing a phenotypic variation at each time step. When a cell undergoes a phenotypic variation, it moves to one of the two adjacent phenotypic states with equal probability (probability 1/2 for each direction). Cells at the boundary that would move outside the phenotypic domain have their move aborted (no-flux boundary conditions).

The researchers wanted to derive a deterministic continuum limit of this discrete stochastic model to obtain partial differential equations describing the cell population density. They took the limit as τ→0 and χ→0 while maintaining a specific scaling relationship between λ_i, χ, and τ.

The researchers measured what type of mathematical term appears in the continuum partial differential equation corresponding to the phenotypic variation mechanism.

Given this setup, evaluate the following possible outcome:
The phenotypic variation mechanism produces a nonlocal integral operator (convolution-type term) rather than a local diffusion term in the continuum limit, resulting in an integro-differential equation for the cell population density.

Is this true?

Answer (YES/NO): NO